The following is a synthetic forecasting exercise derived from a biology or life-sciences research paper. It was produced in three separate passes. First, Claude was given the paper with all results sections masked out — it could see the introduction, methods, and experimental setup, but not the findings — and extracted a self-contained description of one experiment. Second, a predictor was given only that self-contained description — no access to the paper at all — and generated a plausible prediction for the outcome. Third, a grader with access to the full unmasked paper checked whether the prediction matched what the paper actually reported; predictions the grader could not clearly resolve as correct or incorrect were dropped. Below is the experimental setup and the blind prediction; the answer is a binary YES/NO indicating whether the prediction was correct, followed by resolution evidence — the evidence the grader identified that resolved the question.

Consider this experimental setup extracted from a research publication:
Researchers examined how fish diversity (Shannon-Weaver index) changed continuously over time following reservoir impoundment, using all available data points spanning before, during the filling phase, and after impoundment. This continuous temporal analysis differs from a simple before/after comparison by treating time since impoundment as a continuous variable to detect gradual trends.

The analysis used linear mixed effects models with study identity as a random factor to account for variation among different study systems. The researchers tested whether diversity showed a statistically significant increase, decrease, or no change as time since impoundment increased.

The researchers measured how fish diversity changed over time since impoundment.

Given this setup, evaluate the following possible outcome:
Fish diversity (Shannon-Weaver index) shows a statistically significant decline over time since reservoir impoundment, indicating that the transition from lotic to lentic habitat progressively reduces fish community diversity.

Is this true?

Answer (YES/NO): NO